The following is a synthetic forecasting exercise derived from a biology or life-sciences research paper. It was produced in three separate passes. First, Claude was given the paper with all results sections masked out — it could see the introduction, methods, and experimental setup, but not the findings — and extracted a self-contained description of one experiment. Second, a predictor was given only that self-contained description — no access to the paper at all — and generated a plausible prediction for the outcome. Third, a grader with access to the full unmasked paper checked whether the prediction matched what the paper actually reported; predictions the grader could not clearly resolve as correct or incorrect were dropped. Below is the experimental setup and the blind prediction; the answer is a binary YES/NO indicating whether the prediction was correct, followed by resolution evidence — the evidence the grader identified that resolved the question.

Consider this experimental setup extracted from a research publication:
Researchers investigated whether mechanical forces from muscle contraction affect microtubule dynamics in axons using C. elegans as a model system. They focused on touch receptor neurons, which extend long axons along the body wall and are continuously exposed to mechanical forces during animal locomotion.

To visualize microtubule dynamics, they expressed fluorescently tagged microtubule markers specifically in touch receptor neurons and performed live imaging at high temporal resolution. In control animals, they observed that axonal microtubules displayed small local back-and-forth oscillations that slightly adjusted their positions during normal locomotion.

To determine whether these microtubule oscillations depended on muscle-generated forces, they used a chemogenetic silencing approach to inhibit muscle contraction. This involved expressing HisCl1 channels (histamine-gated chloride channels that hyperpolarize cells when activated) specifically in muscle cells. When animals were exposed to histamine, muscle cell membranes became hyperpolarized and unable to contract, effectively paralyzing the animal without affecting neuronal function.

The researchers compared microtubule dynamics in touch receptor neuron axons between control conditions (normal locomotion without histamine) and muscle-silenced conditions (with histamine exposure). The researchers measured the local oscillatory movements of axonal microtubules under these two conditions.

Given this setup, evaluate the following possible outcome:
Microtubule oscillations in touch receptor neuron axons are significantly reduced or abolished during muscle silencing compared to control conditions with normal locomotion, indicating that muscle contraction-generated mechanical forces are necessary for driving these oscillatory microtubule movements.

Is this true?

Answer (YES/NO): YES